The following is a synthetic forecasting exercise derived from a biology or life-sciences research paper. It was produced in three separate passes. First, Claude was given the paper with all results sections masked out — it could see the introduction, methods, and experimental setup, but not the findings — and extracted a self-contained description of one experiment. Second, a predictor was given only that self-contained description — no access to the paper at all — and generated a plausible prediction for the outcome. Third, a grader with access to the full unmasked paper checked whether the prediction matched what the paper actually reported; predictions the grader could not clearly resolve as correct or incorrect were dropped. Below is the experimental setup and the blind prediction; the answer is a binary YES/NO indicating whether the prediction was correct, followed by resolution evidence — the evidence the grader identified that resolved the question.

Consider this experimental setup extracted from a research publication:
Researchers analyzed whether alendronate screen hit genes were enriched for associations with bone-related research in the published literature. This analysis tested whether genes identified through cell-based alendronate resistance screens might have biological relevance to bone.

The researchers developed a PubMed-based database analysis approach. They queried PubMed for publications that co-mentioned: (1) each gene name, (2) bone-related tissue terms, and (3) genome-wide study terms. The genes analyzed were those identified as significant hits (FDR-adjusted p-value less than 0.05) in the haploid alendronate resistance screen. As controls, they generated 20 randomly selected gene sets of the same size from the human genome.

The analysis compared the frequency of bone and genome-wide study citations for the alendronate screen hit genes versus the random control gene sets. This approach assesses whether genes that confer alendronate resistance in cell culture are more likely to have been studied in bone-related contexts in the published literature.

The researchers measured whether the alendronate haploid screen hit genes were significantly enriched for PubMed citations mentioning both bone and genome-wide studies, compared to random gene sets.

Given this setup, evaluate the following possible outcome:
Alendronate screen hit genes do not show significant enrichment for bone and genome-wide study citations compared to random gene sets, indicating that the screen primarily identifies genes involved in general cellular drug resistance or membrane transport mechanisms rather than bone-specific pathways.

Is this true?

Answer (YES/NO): NO